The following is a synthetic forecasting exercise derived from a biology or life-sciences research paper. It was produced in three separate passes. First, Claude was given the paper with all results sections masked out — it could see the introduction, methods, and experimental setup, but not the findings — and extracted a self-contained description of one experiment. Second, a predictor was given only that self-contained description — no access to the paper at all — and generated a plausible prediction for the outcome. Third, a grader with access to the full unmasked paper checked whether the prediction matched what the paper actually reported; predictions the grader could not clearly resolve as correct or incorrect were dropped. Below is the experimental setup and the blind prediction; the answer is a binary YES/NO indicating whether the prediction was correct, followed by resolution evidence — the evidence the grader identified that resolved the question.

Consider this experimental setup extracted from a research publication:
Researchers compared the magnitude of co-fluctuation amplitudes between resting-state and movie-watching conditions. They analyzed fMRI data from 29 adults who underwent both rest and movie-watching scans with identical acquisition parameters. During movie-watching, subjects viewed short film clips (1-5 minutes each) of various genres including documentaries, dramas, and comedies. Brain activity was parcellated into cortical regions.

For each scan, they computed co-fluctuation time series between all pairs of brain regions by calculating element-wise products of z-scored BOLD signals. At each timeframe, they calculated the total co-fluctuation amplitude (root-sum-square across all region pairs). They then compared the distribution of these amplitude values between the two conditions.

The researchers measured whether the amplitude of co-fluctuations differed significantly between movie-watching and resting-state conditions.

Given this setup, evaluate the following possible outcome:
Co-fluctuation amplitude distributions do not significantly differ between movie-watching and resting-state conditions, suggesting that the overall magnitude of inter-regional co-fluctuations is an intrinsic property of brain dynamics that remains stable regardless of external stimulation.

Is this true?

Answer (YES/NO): YES